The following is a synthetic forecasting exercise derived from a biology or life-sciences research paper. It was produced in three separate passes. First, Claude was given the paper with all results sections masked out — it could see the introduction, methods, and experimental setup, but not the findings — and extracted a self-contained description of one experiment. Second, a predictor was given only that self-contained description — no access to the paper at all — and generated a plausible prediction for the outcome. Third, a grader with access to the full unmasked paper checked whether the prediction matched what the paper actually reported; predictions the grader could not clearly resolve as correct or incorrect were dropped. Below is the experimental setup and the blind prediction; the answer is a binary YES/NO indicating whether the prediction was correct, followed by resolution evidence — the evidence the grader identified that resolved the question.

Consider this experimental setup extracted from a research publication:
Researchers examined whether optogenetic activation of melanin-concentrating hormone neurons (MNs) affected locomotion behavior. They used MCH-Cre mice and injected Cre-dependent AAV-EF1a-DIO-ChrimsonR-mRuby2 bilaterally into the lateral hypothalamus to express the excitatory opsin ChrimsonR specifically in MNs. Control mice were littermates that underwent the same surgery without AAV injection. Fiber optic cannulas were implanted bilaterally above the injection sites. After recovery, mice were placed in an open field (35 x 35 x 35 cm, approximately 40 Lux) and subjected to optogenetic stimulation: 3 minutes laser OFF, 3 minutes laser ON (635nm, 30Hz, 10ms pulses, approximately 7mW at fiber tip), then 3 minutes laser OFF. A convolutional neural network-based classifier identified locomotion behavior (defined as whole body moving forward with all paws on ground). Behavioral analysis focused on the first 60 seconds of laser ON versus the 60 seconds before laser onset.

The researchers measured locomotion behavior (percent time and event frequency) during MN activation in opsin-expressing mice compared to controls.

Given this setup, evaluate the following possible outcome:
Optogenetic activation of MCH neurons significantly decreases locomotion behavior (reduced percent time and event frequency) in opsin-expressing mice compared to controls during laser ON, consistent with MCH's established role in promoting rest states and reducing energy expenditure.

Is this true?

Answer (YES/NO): NO